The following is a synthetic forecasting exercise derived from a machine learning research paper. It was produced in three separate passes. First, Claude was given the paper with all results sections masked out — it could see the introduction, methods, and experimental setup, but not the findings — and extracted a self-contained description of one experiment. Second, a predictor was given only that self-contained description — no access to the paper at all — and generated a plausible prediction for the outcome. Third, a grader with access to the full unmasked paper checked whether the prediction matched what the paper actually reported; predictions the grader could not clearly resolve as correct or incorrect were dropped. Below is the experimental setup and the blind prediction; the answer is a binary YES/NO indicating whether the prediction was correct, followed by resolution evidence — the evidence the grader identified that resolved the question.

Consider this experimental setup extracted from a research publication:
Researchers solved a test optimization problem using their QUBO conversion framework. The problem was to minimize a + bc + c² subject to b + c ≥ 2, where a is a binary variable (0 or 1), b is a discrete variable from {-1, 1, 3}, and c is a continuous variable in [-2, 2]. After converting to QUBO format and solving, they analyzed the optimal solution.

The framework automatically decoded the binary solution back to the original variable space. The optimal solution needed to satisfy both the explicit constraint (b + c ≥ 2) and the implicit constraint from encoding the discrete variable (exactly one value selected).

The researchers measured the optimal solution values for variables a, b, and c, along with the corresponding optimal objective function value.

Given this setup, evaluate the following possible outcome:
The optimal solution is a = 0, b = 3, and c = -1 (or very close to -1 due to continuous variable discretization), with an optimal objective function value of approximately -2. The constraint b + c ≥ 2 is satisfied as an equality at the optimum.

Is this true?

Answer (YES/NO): YES